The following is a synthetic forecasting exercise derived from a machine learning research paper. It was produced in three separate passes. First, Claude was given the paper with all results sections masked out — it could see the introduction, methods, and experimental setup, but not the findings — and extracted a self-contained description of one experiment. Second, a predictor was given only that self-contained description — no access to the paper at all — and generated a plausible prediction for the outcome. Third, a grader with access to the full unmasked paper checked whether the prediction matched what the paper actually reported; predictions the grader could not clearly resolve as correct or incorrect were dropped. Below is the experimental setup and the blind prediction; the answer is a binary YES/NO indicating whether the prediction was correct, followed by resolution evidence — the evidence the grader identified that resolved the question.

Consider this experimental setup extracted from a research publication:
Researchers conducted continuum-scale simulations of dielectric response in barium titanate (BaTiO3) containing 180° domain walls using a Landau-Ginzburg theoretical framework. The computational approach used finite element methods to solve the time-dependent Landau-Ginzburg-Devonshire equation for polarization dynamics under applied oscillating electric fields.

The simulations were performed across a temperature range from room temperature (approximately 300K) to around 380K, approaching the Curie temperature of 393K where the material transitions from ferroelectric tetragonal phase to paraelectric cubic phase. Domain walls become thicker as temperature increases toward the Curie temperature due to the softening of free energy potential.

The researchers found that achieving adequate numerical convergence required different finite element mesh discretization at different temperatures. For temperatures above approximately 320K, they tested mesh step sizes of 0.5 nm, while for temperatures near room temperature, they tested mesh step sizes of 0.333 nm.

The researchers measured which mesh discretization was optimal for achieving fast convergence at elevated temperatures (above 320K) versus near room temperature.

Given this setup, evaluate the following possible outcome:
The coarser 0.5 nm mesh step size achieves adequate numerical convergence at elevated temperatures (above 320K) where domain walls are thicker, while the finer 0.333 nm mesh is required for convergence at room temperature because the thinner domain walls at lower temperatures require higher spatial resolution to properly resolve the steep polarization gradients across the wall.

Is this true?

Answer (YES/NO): YES